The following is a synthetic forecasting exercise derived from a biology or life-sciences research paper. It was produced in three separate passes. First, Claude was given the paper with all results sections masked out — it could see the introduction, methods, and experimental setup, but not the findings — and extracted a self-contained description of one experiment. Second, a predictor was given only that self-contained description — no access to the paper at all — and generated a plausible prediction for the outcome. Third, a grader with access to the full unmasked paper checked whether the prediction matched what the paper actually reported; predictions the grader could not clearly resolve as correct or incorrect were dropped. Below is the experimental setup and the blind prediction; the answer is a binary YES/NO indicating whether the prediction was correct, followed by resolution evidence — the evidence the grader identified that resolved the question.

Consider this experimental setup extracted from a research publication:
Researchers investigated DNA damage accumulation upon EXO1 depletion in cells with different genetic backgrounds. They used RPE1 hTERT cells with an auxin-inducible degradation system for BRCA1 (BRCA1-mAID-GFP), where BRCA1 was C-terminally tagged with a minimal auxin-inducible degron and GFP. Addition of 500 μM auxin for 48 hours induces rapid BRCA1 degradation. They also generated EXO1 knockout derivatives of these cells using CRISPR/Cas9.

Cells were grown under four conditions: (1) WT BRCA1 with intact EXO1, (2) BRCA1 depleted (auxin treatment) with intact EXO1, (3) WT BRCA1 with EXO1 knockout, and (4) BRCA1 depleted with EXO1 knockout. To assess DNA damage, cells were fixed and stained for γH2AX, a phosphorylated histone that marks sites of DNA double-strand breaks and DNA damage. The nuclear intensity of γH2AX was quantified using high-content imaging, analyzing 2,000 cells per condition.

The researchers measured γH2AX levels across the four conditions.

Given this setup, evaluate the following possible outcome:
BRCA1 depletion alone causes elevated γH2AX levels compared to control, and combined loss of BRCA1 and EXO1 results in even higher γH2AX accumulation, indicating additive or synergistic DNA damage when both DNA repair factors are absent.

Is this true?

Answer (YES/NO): YES